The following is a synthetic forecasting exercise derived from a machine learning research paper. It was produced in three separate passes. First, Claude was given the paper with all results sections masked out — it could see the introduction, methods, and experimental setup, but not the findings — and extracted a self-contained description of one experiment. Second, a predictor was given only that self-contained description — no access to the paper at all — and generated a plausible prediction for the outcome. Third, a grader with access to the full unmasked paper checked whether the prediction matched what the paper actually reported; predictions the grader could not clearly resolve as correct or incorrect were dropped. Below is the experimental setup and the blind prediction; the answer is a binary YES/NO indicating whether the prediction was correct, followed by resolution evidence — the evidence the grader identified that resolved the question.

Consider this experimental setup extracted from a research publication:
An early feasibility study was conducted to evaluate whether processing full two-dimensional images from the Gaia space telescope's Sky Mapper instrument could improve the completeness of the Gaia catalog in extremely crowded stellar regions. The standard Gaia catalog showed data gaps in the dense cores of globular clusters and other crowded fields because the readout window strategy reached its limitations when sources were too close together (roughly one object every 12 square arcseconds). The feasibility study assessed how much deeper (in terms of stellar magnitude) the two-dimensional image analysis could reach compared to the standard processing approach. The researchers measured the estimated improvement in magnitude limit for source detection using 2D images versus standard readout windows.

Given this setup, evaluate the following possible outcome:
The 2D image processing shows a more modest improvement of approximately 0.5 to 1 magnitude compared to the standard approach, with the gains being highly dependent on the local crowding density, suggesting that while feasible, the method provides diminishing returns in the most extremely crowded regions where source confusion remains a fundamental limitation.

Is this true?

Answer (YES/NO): NO